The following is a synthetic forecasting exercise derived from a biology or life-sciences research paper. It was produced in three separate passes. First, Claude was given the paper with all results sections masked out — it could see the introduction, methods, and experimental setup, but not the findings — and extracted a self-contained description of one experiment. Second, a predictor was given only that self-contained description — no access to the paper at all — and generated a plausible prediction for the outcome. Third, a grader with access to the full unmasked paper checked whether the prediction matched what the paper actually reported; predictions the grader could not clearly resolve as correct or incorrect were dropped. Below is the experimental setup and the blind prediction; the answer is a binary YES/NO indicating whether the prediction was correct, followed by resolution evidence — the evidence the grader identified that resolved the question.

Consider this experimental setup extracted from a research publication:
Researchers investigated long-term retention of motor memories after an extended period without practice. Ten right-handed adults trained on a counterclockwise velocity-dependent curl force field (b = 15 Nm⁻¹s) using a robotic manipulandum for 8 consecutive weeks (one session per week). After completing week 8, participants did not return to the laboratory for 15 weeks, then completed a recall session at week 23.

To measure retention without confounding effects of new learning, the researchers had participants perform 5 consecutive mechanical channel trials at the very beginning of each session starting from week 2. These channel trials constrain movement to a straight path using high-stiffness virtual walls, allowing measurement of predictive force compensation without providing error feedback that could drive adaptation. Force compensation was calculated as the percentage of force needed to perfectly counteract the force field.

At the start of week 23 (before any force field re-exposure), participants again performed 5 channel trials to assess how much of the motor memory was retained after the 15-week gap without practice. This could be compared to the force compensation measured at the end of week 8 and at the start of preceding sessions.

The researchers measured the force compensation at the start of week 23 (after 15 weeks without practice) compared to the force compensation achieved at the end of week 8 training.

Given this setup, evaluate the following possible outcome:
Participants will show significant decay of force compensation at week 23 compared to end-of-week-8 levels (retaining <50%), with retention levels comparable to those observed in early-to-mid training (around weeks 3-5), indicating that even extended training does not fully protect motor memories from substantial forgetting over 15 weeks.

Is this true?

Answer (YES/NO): NO